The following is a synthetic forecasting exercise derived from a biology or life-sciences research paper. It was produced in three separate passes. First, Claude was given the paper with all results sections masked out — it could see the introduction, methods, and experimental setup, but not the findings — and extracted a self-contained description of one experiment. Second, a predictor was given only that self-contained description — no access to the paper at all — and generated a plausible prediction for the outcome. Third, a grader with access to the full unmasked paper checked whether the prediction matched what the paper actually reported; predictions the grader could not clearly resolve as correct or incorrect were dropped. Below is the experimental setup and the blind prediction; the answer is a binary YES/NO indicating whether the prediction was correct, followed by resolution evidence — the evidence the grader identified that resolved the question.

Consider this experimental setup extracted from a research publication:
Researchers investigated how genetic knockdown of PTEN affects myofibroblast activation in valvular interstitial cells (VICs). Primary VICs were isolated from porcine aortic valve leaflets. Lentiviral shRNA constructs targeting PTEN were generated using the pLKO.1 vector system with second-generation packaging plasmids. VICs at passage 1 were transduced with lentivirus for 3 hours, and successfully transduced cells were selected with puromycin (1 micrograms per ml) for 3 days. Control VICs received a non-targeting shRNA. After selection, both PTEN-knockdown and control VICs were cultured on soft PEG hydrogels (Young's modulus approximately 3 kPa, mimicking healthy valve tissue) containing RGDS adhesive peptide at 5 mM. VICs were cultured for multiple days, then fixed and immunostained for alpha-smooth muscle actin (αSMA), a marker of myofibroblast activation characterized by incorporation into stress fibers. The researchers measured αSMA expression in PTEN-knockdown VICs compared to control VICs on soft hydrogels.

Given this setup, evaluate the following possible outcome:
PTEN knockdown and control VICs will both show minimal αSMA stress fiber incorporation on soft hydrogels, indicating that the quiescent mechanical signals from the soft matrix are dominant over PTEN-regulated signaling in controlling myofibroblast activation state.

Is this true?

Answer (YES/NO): NO